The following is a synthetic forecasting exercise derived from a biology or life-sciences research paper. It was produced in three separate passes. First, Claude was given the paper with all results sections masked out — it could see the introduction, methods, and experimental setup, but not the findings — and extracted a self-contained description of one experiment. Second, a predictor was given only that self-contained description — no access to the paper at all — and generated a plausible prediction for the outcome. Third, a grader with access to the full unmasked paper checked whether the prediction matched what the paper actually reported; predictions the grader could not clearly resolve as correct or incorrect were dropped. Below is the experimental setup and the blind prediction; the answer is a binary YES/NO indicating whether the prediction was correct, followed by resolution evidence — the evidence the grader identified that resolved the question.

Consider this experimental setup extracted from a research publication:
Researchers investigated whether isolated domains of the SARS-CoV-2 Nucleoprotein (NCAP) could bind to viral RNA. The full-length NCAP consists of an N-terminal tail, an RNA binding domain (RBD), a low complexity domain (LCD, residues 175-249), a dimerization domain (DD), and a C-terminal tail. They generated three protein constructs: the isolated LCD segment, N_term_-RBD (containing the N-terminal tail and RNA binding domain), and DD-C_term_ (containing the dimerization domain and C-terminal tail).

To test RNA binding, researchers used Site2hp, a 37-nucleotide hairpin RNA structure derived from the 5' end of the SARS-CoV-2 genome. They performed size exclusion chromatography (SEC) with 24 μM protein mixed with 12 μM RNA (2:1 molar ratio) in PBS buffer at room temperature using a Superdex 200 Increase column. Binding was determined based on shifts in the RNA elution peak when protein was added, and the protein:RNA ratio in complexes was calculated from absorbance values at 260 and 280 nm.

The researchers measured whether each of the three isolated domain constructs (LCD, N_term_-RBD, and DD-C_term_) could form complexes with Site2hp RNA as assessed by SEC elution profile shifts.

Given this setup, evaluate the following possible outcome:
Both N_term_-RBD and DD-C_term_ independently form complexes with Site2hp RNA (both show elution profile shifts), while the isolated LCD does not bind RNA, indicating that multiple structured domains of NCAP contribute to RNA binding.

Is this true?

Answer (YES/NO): NO